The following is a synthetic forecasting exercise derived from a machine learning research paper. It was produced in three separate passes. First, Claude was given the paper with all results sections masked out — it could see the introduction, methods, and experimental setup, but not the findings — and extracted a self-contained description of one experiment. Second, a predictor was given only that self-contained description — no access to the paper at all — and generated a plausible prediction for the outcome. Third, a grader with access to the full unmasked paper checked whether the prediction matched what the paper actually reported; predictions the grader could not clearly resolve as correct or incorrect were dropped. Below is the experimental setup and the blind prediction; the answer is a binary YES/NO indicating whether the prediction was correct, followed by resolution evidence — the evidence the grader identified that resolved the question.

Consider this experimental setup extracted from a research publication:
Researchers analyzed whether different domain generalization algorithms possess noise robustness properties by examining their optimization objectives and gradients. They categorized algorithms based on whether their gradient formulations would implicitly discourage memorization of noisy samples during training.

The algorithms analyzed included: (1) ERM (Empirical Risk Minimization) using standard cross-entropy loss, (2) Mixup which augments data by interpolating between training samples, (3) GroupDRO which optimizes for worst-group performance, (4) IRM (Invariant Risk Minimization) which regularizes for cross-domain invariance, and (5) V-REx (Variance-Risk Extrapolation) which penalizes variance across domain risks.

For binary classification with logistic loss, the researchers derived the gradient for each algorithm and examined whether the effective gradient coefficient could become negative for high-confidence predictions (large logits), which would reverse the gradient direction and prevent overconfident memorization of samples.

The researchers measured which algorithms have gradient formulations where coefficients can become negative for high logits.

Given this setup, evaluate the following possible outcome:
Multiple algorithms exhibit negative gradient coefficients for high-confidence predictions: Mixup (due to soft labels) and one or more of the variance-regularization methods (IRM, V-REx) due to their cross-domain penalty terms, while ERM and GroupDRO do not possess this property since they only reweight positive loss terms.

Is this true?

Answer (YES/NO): NO